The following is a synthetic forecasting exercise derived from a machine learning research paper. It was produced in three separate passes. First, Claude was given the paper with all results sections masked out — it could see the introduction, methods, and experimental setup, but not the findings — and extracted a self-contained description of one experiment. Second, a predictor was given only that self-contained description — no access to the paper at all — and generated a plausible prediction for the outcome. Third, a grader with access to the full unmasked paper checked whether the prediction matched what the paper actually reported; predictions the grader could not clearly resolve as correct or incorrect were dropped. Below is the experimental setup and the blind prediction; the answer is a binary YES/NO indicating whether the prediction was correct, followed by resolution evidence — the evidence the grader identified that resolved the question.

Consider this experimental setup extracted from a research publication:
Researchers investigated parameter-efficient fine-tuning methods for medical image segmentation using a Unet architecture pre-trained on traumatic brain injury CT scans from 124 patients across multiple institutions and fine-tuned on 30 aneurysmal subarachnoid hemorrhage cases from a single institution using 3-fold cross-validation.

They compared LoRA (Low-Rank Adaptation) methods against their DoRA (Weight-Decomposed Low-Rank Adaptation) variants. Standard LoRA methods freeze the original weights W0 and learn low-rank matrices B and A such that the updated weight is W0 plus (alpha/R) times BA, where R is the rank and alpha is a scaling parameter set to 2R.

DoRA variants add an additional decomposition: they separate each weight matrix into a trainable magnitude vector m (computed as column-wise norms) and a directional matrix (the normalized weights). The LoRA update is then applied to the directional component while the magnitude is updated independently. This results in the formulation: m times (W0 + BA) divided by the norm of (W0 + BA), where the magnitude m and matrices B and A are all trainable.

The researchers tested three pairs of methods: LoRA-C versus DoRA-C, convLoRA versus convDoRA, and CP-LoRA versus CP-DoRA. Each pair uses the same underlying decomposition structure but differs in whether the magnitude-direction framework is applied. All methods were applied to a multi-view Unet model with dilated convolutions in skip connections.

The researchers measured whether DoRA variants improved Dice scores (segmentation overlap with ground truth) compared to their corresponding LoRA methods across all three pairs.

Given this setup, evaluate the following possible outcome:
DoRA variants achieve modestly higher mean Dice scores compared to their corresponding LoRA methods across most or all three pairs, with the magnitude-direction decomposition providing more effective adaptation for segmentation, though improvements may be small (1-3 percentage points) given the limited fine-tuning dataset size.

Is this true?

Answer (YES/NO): NO